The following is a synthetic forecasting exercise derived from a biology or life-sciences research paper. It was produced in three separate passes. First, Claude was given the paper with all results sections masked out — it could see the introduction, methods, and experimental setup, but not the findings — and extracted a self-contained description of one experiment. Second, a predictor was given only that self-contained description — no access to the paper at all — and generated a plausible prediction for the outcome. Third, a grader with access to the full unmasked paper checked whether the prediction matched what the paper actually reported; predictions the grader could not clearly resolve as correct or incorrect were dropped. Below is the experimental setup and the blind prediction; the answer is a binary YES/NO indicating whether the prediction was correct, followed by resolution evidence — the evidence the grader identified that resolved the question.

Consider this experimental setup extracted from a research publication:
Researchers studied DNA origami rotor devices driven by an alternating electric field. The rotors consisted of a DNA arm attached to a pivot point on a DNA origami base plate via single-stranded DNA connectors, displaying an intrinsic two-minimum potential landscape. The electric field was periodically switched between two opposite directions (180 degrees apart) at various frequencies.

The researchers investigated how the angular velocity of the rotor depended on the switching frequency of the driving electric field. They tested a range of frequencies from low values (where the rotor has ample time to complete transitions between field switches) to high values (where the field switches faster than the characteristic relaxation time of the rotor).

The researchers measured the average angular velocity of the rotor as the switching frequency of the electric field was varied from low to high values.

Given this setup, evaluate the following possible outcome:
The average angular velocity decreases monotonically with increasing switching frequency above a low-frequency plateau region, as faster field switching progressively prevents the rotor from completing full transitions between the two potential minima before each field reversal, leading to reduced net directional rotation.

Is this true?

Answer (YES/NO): NO